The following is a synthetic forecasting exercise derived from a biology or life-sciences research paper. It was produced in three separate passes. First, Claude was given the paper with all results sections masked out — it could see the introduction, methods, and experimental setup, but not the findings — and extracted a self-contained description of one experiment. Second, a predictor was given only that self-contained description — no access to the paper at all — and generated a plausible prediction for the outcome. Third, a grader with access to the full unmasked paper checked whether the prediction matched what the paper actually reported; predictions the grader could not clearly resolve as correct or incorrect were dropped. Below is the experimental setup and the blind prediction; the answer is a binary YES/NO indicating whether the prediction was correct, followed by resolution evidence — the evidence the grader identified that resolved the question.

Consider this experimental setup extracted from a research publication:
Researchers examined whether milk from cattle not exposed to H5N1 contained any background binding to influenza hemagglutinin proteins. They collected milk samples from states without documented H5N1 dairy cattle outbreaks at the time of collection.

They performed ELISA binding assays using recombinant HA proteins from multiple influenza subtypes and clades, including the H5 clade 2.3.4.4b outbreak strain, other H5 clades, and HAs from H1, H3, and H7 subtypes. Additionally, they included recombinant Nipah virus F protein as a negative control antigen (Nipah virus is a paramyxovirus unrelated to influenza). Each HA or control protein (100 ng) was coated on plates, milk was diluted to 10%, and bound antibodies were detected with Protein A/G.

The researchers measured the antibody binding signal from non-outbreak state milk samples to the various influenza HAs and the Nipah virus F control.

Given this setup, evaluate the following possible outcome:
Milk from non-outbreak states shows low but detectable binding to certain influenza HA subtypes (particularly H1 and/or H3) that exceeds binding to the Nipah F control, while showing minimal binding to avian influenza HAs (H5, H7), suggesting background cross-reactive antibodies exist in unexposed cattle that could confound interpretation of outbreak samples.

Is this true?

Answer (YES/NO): NO